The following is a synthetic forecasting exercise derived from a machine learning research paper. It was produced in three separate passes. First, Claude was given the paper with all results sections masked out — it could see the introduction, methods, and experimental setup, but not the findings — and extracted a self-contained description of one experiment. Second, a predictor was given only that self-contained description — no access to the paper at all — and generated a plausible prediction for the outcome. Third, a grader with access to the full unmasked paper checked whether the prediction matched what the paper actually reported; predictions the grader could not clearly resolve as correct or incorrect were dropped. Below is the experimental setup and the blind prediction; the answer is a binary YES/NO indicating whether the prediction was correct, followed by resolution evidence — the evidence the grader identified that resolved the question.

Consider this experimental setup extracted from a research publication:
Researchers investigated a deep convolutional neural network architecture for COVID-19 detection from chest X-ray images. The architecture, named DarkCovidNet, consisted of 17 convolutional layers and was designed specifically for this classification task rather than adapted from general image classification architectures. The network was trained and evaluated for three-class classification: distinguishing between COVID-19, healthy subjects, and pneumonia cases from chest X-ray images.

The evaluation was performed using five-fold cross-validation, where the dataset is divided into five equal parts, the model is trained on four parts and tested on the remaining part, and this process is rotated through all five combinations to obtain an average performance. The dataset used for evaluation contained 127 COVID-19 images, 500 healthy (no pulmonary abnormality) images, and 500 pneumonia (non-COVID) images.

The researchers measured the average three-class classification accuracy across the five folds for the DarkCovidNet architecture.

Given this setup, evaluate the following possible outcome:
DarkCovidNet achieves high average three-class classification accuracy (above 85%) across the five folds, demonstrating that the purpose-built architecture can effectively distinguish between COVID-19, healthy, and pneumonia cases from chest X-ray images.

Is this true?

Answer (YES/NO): YES